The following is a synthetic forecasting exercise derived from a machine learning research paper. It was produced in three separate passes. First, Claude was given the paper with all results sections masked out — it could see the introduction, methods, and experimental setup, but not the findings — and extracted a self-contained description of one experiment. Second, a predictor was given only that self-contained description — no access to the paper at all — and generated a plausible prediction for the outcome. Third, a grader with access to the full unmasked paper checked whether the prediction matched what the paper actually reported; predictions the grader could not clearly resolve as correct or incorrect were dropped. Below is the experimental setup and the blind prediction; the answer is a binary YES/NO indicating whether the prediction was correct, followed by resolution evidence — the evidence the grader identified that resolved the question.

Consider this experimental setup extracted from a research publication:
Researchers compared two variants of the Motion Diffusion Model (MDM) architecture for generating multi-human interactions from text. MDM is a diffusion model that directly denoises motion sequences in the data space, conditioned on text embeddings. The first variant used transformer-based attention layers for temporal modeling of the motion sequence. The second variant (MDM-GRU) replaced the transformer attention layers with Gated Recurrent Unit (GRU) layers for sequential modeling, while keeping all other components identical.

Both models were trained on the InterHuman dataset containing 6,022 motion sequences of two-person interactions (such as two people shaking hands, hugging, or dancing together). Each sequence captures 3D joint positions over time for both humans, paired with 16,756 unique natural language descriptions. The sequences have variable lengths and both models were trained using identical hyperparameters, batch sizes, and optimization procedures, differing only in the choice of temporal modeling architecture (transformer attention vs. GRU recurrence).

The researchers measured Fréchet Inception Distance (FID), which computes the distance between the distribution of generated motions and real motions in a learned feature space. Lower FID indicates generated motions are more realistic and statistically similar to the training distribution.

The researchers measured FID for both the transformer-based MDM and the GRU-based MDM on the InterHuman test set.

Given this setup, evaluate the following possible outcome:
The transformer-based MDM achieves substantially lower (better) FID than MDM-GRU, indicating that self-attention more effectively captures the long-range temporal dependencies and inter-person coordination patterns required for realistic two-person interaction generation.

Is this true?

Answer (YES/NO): YES